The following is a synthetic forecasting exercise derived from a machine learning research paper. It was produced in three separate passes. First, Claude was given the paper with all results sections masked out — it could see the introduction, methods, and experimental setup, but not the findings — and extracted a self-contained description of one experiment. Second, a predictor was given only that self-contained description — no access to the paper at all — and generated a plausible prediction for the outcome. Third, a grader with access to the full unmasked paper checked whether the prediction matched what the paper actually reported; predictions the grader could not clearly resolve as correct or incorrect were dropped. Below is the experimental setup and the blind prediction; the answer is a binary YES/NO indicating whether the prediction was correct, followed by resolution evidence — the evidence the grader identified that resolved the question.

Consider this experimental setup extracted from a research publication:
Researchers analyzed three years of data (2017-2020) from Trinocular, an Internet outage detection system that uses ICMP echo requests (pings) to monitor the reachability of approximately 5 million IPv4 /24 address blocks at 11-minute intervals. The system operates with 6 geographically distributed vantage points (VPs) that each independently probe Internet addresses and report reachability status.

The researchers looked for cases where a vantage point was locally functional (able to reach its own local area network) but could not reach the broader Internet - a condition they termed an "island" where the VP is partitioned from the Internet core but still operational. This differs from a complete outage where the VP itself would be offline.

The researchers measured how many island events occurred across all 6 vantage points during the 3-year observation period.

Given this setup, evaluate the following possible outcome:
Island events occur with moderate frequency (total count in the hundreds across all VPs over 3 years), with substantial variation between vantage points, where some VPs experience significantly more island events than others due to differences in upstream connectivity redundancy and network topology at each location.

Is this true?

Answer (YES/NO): NO